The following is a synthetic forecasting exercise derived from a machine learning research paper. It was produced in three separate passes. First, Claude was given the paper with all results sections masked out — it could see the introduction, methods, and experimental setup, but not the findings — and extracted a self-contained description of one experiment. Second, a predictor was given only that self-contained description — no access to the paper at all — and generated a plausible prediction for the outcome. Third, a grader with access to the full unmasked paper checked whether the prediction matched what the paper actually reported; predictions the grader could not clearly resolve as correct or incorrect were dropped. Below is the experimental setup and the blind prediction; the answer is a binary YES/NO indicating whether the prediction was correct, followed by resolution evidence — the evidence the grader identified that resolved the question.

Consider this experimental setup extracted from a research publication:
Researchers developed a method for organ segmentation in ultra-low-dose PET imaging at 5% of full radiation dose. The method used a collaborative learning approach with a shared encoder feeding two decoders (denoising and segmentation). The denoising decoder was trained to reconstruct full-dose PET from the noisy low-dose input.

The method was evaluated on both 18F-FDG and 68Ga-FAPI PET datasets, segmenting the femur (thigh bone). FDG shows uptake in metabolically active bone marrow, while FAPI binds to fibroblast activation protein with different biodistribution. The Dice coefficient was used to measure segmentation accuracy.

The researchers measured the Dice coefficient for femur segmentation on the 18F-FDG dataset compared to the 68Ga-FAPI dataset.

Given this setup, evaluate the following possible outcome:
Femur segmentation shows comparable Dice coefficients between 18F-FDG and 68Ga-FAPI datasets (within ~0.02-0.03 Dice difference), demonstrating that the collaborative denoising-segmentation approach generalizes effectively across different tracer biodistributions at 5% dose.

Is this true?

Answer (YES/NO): NO